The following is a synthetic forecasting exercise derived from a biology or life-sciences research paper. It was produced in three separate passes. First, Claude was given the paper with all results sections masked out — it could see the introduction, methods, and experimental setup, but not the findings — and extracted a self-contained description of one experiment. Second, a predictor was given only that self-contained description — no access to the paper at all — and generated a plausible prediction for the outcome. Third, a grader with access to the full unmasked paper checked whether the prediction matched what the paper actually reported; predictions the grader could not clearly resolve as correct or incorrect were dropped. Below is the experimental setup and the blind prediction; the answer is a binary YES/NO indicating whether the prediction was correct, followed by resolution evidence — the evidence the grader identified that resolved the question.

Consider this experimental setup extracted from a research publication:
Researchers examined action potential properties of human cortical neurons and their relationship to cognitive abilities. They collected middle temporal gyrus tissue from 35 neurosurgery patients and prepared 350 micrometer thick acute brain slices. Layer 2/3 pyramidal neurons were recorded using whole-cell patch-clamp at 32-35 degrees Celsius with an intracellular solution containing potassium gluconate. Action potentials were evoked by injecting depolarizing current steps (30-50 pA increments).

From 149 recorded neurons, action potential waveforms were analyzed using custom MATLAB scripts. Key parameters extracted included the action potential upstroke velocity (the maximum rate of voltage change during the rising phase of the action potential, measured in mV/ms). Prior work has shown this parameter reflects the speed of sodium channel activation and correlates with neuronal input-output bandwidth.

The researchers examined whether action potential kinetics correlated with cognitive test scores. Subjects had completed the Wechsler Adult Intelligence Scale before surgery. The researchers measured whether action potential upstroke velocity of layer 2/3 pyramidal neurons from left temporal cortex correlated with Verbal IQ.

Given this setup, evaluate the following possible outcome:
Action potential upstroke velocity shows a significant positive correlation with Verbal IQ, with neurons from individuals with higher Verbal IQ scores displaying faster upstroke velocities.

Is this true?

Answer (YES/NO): YES